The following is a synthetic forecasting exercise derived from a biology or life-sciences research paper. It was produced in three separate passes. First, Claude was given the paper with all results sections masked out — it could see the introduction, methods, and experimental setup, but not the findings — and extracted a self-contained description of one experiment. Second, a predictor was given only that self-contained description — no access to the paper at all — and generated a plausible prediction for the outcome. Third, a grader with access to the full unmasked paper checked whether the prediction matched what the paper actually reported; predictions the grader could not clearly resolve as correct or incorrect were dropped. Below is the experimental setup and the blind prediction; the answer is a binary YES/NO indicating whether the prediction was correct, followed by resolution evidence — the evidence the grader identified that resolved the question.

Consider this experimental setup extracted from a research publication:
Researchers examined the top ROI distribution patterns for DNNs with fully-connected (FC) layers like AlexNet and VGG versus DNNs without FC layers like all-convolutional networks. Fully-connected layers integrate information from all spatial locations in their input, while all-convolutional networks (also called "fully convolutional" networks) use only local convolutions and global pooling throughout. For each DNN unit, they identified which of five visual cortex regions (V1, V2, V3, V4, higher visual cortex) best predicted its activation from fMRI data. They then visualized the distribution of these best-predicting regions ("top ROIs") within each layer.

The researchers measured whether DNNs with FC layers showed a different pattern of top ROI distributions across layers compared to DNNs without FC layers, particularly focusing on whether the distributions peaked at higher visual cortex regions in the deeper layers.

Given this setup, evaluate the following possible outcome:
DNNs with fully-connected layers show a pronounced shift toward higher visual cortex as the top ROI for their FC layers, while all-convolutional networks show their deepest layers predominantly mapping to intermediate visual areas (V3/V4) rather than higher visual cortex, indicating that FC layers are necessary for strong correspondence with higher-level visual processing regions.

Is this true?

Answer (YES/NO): YES